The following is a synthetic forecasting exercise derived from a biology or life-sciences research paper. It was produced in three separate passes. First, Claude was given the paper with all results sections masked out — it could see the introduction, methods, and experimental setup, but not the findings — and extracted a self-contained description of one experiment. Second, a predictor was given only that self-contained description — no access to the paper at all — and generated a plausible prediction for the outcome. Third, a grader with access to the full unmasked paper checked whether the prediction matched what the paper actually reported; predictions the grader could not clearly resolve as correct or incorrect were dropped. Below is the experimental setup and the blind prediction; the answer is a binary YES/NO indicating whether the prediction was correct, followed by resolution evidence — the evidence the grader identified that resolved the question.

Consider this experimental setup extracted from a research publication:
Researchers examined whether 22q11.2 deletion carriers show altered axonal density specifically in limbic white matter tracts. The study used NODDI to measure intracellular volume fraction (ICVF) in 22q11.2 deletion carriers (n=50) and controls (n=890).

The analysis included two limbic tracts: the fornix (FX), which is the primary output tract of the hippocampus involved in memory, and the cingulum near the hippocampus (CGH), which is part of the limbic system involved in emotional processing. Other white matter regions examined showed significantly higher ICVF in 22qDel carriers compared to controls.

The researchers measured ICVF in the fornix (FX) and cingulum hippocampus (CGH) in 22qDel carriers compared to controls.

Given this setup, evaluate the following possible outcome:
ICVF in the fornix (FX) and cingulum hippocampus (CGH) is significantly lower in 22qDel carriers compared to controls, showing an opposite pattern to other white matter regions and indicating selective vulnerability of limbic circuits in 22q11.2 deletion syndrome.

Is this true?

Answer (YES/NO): NO